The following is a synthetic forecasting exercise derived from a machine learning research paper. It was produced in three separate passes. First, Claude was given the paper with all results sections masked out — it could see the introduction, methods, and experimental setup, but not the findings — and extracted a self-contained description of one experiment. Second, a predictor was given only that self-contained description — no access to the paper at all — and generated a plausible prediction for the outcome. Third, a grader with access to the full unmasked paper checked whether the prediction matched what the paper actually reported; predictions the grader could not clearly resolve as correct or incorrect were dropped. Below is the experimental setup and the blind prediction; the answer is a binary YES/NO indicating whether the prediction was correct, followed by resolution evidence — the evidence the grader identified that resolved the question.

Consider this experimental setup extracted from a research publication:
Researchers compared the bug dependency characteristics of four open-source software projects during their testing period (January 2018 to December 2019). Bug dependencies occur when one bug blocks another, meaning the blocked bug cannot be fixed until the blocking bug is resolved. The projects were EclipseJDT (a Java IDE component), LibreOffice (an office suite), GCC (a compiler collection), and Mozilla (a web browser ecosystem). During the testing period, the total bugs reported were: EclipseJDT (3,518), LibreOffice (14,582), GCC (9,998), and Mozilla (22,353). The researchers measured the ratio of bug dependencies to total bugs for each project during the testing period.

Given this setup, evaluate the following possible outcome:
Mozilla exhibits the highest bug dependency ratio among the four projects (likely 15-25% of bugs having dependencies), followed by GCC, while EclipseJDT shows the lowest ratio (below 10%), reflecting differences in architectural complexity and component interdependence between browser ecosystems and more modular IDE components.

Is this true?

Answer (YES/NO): NO